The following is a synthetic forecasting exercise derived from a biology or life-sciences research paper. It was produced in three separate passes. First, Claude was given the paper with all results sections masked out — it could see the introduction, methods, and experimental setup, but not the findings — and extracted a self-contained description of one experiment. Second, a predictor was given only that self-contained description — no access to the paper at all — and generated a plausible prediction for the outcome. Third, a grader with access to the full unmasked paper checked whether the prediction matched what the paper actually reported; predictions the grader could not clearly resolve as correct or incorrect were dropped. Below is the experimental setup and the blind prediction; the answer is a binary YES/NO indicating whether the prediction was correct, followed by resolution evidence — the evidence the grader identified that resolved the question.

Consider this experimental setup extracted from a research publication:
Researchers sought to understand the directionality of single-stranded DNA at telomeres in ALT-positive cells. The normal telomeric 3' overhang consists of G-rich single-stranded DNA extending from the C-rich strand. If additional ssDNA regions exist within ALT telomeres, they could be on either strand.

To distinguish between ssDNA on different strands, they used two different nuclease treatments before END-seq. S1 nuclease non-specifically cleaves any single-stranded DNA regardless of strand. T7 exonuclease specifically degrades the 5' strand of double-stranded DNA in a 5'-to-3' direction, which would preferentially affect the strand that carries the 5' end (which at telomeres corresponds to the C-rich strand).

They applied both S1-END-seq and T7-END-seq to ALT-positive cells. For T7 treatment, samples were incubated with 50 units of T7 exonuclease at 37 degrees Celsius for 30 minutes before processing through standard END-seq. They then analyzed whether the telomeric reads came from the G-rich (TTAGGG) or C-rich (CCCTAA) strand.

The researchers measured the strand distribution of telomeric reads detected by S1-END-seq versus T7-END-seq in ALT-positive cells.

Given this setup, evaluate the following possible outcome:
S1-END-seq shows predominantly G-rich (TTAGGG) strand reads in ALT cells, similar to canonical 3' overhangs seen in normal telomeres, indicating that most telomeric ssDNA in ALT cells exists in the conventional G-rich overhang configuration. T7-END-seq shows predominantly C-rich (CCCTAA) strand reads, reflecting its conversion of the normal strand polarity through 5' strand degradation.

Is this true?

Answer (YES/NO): NO